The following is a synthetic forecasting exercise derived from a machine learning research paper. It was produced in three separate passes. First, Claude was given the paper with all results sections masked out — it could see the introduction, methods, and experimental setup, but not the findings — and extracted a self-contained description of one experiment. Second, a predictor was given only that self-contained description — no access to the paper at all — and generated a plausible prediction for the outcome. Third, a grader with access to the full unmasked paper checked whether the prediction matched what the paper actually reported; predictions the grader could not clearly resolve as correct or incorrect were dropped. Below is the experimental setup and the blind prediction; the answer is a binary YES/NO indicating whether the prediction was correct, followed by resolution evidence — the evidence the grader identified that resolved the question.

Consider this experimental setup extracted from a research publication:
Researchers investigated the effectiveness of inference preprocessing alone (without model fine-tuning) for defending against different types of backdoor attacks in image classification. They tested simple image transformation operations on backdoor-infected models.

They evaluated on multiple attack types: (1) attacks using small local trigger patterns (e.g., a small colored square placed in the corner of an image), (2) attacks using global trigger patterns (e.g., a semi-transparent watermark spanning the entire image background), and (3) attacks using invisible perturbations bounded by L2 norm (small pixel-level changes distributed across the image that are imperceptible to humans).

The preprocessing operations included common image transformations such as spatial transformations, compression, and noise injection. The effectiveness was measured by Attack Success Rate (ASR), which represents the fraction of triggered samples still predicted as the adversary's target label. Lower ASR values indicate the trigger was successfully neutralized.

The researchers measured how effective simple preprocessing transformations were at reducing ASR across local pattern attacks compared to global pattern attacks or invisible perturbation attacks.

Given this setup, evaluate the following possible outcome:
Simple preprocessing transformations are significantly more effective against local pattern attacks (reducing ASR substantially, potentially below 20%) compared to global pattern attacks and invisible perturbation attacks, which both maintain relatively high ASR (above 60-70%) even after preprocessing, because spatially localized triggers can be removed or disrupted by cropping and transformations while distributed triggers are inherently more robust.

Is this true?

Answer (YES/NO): NO